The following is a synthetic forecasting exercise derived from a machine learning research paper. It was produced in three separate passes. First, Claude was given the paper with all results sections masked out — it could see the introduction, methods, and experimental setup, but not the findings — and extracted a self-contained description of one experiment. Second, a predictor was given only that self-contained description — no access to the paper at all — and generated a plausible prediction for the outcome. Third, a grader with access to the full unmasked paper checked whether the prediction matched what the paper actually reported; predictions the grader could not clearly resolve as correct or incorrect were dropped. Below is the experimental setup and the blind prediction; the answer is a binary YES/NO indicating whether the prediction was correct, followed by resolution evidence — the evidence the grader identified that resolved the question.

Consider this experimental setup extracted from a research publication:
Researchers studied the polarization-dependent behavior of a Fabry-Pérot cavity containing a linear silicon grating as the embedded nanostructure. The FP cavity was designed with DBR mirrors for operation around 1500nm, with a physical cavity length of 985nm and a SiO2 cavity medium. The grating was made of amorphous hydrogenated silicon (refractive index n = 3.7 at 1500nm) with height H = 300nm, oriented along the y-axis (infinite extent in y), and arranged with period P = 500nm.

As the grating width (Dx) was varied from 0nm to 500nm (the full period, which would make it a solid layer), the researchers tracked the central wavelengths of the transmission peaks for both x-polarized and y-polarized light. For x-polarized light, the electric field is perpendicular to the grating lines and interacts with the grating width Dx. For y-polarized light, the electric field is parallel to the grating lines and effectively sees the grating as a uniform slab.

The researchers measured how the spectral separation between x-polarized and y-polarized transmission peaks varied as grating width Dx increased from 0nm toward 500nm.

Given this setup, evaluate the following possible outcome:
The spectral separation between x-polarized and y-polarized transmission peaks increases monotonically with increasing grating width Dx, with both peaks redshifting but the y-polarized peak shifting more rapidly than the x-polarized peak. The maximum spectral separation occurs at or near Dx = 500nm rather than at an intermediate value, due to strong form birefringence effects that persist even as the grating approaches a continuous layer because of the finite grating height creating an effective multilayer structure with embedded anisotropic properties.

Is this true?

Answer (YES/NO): NO